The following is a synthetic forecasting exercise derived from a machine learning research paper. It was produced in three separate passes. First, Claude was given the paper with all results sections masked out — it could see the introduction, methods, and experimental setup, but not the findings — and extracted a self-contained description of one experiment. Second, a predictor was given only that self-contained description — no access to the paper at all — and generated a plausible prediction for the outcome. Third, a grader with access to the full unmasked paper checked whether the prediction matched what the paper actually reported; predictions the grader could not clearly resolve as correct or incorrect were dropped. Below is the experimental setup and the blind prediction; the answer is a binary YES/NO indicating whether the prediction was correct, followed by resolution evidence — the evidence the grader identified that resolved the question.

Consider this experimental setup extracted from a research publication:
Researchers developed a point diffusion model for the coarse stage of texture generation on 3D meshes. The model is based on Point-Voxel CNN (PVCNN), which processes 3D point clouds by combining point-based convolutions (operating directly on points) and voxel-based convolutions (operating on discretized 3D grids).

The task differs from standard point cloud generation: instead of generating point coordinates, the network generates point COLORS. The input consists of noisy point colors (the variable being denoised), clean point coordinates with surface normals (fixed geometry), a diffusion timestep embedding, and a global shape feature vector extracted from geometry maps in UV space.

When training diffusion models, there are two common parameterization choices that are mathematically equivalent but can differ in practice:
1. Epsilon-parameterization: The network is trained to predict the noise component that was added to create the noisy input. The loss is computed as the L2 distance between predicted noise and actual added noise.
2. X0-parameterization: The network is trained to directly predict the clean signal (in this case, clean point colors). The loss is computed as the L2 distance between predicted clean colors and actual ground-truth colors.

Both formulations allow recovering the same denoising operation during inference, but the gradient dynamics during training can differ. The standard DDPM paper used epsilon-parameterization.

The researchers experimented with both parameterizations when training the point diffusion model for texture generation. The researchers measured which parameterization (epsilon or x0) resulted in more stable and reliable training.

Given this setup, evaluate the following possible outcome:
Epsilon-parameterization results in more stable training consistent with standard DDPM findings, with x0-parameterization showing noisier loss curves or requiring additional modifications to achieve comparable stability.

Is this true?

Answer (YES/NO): NO